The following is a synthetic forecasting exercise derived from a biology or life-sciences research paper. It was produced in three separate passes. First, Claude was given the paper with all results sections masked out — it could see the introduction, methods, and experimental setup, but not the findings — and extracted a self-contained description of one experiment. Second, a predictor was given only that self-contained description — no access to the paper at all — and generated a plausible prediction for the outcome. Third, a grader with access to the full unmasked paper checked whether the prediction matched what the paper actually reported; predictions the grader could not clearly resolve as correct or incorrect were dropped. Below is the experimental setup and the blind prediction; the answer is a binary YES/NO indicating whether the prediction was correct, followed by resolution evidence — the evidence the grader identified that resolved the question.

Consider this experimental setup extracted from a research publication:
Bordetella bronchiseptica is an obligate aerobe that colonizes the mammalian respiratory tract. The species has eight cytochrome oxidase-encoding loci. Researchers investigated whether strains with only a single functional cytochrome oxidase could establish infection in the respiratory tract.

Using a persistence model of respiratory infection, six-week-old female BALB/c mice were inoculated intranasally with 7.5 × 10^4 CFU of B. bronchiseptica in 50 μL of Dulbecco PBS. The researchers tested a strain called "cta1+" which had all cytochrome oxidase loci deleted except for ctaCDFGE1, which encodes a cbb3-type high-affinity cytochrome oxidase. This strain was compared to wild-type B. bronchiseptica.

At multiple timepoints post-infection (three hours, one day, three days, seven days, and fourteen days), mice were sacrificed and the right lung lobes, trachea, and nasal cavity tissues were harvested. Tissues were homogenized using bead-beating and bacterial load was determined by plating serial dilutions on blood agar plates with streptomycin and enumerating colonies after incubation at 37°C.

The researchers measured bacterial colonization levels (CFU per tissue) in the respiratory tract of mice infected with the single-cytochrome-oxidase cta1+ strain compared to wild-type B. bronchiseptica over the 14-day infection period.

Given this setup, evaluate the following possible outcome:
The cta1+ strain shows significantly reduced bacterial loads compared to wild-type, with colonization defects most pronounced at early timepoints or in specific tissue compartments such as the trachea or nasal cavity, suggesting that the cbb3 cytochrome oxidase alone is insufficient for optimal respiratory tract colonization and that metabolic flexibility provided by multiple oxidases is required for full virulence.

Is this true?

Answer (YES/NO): NO